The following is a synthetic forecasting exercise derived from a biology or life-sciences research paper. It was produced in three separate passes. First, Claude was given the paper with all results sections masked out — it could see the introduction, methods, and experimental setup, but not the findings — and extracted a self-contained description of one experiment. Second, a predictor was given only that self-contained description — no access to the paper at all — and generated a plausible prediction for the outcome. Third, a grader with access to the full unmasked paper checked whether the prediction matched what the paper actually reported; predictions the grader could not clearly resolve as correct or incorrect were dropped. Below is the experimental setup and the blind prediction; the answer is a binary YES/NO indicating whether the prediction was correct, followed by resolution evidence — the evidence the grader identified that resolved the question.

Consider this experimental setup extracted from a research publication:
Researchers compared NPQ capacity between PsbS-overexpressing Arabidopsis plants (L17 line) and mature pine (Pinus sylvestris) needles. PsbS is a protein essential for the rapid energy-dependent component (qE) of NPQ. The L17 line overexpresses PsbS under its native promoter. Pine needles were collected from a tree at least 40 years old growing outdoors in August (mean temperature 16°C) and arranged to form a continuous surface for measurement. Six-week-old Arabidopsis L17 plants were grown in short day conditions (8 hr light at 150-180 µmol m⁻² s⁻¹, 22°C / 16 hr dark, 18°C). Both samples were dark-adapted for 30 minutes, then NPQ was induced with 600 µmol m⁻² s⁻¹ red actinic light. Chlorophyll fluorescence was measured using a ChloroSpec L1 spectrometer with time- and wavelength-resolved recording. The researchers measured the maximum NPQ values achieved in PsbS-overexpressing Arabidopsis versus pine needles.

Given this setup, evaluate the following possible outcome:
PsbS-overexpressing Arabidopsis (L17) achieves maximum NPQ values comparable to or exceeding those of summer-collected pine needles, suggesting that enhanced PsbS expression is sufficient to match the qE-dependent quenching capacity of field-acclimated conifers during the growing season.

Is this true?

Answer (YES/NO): YES